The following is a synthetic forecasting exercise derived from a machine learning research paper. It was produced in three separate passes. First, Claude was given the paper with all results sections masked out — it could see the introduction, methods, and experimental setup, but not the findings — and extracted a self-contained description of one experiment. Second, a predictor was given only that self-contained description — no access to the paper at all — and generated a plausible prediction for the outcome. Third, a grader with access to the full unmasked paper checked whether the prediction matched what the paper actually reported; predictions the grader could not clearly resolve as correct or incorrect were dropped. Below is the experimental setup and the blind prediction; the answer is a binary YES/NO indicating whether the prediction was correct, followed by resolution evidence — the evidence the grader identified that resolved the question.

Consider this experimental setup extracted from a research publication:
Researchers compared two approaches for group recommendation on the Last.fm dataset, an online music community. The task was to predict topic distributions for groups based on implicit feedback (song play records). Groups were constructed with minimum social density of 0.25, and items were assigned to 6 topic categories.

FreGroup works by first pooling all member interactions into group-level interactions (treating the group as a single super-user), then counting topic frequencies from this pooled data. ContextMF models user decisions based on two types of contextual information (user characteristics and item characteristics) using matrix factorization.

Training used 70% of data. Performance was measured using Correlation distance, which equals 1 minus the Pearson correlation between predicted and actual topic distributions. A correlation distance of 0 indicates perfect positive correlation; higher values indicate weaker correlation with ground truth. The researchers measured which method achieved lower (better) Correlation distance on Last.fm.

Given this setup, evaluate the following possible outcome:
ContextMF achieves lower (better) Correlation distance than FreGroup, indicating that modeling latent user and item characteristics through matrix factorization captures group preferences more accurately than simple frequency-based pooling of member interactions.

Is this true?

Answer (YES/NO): YES